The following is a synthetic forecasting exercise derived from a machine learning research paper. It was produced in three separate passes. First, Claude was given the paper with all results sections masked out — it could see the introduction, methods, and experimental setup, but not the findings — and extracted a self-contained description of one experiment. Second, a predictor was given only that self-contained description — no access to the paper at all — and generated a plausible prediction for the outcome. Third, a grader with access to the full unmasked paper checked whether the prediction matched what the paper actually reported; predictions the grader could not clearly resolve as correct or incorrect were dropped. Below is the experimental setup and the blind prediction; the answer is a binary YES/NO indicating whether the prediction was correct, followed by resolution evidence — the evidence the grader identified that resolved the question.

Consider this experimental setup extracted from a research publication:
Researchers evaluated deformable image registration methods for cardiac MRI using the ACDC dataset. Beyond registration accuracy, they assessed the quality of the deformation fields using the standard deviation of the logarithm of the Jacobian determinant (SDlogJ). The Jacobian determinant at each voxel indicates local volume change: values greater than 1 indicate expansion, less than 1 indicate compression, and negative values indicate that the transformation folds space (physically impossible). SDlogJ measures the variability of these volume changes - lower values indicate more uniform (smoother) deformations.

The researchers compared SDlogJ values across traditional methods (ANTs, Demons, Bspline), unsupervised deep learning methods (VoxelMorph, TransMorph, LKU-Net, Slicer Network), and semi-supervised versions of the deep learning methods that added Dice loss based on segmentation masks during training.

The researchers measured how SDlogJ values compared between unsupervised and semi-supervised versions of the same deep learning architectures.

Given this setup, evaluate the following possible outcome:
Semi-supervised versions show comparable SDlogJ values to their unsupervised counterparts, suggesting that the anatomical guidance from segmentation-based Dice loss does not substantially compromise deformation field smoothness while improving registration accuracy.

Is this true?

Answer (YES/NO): NO